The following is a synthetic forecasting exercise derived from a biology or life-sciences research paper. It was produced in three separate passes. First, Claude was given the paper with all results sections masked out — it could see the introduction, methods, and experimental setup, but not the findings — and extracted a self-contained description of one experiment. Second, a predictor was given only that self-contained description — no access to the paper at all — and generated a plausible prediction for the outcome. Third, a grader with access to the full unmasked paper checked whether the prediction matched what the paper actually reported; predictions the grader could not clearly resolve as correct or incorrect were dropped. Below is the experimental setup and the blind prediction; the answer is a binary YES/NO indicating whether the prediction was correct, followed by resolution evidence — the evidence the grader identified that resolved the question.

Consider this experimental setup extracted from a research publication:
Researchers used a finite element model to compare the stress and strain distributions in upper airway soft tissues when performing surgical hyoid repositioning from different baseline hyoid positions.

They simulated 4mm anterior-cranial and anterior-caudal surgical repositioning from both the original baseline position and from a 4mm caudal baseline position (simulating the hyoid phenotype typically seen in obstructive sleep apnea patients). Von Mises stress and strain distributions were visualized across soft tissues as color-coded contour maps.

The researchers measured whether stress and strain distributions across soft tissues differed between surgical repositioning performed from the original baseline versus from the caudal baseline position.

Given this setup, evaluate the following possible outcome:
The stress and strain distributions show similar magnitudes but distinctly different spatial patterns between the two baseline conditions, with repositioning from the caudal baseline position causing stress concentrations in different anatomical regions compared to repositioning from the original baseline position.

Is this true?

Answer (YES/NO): NO